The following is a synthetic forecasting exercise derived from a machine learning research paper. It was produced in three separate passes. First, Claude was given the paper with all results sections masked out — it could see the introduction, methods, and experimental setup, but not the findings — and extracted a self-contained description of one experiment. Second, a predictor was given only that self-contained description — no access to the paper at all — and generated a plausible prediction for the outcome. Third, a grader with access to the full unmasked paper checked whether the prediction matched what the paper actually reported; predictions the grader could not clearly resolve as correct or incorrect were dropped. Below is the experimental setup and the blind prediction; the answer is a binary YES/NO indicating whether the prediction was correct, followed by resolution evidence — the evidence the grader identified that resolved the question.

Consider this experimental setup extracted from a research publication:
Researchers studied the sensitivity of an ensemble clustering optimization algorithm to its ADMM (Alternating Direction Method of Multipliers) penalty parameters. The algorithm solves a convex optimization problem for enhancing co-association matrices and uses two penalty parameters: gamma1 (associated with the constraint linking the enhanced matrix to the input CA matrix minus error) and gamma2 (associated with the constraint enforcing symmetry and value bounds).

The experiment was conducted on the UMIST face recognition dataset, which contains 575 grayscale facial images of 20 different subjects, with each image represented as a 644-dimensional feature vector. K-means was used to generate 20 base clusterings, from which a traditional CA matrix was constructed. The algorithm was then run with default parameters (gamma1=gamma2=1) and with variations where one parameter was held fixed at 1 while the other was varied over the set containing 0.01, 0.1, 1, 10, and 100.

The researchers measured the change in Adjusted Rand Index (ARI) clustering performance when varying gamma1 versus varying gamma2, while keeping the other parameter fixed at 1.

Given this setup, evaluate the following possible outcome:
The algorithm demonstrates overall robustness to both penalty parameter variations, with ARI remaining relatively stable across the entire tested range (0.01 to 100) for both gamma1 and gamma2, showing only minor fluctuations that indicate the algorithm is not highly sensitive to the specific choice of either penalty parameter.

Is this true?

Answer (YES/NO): YES